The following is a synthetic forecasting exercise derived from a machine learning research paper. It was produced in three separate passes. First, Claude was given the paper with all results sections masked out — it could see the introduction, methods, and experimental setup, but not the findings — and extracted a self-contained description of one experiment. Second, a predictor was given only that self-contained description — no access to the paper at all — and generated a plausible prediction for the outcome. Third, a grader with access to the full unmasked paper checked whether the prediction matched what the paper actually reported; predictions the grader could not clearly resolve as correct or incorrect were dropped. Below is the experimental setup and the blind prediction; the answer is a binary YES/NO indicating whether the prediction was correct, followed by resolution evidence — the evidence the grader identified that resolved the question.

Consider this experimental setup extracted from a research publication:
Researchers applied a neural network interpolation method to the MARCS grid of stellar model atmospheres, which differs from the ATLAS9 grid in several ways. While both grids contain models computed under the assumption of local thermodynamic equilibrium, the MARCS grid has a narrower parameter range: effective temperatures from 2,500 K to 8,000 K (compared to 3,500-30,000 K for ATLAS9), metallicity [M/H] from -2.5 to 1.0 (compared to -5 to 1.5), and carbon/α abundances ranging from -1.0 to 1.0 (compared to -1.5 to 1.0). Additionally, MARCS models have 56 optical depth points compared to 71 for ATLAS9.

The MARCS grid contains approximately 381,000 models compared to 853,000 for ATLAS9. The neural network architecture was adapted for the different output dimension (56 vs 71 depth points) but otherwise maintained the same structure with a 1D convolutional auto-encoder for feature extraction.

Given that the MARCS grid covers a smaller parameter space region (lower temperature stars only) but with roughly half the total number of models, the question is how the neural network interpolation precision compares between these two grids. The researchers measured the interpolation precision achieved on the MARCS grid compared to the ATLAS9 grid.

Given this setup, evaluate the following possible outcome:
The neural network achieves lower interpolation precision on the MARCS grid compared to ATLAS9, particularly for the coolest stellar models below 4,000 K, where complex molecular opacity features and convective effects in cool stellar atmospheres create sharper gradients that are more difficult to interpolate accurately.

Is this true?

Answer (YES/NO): NO